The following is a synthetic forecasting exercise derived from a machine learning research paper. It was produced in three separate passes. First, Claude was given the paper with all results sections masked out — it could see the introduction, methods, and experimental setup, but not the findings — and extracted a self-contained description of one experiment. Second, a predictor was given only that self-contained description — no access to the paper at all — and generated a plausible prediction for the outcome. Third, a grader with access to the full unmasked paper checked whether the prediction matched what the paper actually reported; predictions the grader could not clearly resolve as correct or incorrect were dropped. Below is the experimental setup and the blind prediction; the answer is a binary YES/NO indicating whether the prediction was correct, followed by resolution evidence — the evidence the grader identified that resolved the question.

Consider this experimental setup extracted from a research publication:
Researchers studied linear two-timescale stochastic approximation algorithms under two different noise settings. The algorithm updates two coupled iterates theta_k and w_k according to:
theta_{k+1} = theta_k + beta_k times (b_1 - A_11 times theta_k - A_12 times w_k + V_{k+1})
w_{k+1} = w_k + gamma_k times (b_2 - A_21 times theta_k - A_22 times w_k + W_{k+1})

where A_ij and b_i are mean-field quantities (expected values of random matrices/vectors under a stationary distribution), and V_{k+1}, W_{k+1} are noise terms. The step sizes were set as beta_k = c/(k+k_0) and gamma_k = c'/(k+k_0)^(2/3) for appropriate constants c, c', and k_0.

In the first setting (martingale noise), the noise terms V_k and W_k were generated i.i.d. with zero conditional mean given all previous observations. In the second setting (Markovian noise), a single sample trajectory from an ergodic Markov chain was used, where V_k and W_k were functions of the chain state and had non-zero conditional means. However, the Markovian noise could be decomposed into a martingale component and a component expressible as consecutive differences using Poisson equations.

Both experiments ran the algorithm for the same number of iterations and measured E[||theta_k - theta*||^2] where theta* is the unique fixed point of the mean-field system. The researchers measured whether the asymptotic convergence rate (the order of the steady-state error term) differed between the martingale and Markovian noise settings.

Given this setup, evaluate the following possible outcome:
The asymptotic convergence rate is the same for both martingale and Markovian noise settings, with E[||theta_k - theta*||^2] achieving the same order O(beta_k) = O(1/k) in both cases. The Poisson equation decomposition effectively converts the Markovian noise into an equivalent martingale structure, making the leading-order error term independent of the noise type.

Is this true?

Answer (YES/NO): YES